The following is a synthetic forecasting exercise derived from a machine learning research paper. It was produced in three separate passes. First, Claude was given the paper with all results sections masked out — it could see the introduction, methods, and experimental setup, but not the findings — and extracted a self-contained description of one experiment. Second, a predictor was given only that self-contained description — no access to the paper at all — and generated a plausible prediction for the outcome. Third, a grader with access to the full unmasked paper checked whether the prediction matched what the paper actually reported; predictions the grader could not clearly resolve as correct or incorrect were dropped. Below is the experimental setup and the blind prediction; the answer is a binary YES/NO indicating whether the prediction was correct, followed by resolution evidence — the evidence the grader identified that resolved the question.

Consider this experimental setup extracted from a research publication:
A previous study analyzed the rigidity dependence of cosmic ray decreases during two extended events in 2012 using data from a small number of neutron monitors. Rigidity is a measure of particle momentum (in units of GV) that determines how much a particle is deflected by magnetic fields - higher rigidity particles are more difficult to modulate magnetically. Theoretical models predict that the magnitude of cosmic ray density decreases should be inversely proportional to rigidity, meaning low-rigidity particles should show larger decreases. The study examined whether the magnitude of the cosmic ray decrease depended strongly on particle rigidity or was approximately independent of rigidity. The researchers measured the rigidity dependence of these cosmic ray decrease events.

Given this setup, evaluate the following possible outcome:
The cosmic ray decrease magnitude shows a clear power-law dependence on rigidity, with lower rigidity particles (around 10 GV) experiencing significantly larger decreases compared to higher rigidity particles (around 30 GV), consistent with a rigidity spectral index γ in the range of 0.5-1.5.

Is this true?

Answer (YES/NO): NO